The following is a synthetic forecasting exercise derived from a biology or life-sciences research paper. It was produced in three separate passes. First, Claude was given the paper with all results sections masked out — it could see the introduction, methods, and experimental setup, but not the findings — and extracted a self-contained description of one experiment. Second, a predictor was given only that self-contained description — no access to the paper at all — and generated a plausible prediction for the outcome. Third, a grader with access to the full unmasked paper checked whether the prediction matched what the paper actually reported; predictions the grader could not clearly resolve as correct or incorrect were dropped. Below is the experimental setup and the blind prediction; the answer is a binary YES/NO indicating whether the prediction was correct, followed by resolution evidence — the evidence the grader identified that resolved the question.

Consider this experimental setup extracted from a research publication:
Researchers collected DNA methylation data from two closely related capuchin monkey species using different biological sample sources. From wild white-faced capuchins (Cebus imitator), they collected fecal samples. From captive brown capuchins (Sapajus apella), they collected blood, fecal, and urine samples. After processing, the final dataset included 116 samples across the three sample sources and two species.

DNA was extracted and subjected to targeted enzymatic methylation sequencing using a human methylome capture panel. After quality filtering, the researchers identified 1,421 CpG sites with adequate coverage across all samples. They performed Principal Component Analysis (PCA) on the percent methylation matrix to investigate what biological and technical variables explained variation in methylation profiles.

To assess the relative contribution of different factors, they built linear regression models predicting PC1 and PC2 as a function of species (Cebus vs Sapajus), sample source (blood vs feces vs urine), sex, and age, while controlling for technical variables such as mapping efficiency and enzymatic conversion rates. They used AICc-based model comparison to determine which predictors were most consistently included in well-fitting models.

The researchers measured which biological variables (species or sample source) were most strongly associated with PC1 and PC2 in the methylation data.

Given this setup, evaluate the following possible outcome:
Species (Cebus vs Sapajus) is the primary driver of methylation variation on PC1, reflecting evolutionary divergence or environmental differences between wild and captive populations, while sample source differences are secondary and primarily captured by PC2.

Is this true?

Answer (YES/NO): YES